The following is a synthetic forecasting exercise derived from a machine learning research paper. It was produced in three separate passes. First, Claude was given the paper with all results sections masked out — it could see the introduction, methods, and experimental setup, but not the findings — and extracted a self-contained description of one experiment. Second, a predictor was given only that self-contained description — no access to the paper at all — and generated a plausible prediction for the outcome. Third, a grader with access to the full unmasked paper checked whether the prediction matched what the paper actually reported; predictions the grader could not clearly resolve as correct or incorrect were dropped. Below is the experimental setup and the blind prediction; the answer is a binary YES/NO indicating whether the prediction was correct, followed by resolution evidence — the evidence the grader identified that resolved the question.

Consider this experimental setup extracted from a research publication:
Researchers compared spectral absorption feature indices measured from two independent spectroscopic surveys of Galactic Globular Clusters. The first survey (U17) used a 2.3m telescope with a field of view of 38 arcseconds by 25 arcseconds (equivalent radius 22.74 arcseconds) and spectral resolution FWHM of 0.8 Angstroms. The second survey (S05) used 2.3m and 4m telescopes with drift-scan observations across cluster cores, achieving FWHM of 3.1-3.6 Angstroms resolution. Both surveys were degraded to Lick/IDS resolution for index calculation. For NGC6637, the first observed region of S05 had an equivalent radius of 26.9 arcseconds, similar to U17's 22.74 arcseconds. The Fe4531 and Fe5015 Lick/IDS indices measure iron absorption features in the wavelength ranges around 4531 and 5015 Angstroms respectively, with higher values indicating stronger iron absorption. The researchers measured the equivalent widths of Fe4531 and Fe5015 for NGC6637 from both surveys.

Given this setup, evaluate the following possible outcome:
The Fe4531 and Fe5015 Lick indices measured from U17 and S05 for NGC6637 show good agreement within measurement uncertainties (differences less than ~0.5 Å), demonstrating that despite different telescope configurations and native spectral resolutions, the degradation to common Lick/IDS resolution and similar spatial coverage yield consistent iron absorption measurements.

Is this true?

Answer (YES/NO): NO